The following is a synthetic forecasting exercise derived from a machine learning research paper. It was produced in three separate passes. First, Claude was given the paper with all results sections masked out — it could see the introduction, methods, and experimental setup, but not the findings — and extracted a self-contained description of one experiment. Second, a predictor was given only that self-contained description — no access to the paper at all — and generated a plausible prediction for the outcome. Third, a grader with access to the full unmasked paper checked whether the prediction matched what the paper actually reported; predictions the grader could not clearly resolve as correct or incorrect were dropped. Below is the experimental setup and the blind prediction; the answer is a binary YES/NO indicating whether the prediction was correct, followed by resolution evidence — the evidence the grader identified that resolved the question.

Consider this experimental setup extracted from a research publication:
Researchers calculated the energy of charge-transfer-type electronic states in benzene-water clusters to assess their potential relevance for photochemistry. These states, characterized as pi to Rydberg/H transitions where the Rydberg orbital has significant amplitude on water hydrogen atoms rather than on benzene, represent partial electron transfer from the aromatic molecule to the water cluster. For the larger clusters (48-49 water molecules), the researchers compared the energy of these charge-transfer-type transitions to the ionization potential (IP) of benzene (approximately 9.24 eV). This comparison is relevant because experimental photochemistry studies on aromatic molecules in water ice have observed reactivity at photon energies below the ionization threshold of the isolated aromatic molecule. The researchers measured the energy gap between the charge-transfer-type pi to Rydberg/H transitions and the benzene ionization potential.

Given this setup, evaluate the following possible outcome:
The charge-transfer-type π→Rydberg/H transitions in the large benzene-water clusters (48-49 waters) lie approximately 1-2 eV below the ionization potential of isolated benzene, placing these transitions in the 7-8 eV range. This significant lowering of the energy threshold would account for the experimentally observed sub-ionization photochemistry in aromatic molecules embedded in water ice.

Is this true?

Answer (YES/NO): NO